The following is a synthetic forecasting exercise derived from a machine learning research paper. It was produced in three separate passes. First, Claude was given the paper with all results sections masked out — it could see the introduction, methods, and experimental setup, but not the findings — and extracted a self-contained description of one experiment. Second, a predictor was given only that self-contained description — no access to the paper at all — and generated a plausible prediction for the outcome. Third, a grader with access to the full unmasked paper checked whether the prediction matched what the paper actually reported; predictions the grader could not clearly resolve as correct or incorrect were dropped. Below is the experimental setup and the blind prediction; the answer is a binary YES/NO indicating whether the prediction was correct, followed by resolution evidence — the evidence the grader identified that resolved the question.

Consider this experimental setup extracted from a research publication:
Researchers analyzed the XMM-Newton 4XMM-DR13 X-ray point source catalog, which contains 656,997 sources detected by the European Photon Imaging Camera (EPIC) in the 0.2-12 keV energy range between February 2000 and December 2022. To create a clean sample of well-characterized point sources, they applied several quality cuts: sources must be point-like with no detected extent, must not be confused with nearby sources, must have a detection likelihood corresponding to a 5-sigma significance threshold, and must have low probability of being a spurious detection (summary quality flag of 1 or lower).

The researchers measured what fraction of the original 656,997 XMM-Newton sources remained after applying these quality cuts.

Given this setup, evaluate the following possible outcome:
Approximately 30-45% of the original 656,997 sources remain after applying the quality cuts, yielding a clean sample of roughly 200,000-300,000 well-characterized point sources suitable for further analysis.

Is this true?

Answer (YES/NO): NO